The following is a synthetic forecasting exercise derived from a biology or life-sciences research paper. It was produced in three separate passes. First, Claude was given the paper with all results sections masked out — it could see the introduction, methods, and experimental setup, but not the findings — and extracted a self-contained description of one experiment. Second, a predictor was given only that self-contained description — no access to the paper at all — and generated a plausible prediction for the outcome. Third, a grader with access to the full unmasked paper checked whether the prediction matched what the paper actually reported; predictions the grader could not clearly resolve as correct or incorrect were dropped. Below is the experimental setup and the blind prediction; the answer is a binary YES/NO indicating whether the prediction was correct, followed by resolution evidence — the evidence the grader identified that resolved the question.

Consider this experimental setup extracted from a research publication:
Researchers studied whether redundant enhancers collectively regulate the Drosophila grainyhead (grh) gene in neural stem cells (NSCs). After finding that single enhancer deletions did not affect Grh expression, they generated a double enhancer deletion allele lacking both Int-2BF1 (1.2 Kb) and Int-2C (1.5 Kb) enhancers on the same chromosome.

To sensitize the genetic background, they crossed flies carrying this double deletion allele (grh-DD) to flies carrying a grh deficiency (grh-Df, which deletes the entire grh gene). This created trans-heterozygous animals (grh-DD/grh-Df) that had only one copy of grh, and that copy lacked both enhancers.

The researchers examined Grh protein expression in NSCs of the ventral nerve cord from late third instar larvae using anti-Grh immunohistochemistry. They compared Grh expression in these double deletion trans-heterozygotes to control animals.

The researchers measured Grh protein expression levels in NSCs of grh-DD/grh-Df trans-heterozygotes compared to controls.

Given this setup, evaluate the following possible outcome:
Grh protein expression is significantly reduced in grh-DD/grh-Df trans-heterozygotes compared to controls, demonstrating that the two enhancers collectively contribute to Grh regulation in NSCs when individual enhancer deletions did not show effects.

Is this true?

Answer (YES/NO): YES